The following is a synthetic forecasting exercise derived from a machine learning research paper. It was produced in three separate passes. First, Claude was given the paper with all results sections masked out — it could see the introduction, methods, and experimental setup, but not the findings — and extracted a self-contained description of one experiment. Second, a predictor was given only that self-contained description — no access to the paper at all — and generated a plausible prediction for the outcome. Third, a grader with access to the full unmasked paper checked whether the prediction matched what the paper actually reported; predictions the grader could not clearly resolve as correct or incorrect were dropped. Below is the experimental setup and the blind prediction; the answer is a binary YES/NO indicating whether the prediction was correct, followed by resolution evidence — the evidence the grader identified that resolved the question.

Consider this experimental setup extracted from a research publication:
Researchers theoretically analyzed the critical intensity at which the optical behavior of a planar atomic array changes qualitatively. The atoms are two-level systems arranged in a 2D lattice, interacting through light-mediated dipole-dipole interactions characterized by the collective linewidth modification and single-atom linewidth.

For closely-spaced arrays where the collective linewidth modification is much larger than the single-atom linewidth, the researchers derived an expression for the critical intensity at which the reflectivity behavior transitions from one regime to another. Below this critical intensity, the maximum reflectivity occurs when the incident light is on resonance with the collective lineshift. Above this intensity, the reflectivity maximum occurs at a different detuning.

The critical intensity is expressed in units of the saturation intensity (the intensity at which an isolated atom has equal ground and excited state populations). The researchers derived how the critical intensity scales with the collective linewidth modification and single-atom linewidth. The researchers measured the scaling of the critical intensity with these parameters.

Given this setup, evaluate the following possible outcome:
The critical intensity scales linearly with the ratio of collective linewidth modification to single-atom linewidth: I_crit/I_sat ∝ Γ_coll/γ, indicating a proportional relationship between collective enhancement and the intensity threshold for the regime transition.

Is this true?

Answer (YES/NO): NO